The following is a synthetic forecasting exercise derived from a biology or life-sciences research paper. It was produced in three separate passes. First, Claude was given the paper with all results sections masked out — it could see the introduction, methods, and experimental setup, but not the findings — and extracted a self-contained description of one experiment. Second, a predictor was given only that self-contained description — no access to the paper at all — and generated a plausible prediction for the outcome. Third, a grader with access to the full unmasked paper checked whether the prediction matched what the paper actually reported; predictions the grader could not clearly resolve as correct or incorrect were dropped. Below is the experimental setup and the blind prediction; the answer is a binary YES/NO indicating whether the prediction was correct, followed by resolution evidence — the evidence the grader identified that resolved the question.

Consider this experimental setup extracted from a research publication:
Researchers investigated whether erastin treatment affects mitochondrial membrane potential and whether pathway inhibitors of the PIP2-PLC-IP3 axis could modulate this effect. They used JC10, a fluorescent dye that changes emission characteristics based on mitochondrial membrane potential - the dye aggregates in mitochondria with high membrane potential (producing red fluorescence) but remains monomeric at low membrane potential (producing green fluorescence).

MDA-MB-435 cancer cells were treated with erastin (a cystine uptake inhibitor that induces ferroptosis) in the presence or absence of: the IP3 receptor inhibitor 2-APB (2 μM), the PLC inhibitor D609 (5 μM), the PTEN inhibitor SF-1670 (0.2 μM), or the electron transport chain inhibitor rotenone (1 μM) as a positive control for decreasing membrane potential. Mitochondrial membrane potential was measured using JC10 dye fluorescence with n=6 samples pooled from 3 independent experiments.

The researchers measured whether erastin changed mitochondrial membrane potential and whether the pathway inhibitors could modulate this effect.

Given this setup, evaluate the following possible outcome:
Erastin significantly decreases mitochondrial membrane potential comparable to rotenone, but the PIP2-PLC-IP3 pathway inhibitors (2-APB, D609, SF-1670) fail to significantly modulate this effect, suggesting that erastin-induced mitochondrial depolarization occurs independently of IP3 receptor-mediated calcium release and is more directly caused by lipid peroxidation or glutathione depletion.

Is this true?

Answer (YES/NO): NO